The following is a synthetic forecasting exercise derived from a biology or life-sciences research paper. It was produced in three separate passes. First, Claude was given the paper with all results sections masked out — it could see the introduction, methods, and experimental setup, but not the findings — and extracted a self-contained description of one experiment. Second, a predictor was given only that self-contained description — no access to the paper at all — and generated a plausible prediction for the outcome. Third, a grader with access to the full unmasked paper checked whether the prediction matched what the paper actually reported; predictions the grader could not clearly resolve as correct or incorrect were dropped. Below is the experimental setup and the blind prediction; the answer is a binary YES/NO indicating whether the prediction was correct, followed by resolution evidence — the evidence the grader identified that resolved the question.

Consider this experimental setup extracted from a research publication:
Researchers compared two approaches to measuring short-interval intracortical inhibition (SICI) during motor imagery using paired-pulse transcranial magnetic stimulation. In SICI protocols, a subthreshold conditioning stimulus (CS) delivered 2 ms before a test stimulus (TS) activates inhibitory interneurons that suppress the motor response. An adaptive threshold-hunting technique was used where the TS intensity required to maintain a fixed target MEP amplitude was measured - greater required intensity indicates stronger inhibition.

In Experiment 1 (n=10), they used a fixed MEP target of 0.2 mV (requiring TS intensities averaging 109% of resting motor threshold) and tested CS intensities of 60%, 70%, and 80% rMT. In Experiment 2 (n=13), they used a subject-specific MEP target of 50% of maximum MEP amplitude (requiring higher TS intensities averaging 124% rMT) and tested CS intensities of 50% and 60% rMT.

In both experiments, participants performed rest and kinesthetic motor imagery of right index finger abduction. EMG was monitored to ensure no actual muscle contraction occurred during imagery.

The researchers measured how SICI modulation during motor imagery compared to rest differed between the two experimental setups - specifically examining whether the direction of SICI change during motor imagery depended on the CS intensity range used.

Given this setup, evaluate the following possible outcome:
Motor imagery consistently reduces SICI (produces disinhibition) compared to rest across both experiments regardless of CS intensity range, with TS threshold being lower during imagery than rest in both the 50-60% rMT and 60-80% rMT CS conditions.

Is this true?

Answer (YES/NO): NO